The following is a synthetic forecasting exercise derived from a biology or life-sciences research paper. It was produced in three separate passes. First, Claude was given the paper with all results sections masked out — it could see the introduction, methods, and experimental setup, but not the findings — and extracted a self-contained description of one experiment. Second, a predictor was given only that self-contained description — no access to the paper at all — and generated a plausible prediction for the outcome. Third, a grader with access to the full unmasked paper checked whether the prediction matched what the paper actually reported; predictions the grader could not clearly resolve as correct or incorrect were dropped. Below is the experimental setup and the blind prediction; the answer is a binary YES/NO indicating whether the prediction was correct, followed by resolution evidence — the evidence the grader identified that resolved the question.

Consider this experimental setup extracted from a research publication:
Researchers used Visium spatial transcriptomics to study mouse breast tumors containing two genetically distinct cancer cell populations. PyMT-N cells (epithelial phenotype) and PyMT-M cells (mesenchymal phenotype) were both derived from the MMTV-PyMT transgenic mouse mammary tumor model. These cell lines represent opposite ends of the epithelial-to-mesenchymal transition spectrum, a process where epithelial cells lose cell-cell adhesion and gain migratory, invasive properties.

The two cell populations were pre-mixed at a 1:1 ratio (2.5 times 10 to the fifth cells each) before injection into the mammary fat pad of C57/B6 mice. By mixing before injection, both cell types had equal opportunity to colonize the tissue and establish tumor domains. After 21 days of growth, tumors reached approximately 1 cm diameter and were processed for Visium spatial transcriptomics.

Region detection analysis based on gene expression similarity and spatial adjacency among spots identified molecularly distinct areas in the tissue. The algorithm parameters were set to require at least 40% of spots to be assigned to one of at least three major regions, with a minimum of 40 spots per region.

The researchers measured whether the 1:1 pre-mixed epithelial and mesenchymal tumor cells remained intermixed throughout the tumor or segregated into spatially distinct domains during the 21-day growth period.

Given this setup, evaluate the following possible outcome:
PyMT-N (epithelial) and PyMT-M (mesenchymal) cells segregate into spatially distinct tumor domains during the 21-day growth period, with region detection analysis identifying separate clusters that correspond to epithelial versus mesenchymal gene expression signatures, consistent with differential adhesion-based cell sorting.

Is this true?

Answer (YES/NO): YES